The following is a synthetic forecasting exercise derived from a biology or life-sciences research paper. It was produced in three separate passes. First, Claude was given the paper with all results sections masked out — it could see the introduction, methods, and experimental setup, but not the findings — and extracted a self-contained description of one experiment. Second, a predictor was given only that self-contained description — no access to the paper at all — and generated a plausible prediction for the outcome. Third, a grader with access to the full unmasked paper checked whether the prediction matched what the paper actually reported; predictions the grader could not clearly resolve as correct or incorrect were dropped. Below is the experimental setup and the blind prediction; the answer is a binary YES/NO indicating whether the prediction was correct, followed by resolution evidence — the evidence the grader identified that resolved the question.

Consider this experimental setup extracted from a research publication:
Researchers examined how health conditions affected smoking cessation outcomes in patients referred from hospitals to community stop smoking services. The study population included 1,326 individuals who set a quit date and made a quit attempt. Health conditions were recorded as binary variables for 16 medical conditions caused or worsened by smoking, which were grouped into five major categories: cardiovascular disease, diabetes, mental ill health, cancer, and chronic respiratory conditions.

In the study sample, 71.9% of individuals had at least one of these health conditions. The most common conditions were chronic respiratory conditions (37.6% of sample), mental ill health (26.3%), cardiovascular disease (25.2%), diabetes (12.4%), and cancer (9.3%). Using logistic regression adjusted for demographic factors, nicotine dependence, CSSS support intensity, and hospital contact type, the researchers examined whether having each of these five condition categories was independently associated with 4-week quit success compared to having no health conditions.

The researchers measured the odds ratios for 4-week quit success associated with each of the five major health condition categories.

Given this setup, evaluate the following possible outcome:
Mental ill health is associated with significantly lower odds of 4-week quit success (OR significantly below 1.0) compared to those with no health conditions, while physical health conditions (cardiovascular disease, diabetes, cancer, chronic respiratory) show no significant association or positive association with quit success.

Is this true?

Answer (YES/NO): NO